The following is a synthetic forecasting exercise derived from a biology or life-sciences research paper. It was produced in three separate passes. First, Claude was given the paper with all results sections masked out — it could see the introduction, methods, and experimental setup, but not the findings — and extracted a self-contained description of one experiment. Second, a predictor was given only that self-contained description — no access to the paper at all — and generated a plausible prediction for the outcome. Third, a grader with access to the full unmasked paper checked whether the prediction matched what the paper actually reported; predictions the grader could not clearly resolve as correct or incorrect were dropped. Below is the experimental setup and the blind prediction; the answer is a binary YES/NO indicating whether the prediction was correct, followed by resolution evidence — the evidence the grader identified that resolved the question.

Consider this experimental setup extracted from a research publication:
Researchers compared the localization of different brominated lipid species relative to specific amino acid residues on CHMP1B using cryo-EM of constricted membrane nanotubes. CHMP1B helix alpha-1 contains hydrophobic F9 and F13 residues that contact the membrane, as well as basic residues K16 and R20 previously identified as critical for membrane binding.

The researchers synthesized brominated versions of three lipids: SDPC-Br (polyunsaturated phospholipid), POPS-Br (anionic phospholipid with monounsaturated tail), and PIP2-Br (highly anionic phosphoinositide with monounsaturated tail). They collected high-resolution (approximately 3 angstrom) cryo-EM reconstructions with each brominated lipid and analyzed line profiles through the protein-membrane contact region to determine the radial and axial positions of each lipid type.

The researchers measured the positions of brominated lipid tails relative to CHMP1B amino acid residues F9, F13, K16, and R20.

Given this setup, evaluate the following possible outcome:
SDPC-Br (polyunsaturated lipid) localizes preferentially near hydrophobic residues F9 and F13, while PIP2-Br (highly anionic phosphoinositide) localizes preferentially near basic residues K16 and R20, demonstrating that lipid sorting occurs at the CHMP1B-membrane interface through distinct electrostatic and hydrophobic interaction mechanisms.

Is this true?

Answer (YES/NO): YES